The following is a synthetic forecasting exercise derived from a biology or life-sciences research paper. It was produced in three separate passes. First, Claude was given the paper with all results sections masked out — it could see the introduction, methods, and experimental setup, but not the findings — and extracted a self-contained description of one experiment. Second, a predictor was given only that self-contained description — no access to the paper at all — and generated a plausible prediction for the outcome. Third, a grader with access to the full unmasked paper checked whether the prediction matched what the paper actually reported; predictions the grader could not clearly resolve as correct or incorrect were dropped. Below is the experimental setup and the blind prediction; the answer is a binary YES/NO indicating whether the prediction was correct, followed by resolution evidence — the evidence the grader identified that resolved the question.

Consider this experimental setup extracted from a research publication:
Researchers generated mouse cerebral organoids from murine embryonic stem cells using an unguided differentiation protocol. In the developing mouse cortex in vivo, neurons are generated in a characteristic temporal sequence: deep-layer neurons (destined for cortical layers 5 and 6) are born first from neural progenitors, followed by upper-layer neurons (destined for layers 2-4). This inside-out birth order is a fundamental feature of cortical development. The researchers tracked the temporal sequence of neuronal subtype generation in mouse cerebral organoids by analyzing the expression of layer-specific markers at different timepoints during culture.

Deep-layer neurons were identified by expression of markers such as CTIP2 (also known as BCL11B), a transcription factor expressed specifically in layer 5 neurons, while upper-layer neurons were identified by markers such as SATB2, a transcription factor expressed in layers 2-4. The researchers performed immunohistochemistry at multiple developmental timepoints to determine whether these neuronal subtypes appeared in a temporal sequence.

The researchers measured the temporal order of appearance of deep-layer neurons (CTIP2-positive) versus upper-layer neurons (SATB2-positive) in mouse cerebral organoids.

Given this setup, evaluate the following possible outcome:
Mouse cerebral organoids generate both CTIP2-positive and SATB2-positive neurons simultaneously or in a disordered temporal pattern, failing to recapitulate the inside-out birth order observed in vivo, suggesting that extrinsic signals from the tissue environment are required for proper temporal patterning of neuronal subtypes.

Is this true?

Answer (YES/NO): NO